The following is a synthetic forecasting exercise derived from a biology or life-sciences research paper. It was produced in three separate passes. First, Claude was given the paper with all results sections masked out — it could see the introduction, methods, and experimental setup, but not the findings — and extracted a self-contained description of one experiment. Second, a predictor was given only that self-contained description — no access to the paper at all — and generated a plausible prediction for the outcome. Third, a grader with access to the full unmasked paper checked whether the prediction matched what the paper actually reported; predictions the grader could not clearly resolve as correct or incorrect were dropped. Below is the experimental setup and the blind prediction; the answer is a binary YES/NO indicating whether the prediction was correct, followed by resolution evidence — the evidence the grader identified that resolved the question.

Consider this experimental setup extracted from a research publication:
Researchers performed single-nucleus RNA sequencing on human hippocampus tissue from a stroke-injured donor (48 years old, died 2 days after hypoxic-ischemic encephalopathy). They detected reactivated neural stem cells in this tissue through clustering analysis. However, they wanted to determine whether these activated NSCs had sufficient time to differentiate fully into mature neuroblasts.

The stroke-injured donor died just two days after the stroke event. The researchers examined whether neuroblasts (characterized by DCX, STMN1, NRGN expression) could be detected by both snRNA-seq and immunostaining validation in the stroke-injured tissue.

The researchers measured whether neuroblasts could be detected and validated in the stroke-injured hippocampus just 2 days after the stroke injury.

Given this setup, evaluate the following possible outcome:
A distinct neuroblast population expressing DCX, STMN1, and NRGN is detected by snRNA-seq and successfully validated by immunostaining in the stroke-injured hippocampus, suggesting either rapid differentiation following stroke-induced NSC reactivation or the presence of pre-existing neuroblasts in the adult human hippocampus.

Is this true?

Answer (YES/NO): NO